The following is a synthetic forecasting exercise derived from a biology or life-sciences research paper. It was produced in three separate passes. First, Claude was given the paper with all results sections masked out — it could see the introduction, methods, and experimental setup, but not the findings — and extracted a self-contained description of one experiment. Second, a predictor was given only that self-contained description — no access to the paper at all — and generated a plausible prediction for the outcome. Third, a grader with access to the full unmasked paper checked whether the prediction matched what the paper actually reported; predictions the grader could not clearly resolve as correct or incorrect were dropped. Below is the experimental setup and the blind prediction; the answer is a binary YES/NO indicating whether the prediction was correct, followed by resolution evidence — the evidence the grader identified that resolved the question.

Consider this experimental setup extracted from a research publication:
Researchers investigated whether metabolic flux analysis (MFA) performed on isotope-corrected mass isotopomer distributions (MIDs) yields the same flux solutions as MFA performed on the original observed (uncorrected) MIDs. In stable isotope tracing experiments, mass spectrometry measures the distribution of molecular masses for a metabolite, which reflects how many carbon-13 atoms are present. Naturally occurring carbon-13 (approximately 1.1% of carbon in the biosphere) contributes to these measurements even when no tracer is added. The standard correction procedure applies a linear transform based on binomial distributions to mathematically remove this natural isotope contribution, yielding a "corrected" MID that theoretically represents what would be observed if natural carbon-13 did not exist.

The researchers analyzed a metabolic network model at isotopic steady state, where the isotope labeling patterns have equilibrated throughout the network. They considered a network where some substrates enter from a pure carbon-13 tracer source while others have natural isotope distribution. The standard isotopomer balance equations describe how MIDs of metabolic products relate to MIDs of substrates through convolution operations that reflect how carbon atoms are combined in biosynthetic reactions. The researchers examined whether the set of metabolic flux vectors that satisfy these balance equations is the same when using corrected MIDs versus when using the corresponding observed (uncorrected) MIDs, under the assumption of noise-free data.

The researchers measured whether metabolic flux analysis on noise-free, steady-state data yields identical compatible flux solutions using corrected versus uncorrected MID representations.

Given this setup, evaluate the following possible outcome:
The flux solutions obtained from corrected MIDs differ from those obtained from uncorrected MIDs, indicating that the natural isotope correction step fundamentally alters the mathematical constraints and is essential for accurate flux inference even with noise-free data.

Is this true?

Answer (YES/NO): NO